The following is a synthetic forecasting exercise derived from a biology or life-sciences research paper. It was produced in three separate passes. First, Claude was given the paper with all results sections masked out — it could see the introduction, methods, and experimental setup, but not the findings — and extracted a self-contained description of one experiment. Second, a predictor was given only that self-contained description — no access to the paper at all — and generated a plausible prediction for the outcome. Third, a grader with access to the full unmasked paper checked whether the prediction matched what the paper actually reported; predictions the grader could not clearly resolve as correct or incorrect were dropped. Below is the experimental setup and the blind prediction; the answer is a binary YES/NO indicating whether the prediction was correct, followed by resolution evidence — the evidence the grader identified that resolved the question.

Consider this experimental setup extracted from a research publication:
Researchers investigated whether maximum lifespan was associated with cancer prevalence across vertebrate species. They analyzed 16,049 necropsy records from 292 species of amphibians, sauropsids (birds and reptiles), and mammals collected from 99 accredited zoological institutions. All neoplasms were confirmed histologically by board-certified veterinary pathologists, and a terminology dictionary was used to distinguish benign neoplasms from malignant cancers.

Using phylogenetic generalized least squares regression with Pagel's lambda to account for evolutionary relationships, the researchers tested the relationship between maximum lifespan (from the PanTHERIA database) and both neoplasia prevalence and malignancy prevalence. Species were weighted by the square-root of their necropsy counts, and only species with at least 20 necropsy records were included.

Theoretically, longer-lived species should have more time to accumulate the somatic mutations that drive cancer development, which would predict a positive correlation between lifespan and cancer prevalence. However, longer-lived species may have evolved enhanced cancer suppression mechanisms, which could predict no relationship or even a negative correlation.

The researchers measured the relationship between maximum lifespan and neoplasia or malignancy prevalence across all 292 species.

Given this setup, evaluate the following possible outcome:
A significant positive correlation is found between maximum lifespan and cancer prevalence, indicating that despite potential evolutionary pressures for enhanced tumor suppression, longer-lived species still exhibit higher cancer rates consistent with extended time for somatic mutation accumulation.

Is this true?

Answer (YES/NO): NO